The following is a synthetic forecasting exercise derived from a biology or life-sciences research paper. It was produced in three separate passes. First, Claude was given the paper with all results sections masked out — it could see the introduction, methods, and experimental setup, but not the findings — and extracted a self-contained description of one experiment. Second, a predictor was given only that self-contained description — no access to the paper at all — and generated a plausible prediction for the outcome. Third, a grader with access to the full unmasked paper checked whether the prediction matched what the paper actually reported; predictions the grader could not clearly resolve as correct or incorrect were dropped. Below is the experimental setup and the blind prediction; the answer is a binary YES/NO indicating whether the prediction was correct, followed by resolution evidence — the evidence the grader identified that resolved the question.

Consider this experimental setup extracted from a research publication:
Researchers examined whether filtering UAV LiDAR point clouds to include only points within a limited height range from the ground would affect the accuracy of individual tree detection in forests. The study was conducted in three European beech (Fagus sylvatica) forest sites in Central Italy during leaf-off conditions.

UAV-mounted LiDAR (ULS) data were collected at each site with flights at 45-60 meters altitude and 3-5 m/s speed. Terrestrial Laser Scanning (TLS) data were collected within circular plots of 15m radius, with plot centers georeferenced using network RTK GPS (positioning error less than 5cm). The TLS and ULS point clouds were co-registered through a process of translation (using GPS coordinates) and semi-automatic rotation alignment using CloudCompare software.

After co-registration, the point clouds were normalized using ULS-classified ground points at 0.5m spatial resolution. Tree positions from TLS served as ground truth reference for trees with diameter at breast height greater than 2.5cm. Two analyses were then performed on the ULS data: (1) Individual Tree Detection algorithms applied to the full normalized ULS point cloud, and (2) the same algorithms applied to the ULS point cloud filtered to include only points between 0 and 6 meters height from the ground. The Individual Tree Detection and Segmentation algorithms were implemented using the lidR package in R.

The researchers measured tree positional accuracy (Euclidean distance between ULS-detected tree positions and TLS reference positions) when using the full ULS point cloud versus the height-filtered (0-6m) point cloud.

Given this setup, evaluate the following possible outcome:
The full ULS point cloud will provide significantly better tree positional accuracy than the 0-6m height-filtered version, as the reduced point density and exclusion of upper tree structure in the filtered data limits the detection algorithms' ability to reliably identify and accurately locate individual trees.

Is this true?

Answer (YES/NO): NO